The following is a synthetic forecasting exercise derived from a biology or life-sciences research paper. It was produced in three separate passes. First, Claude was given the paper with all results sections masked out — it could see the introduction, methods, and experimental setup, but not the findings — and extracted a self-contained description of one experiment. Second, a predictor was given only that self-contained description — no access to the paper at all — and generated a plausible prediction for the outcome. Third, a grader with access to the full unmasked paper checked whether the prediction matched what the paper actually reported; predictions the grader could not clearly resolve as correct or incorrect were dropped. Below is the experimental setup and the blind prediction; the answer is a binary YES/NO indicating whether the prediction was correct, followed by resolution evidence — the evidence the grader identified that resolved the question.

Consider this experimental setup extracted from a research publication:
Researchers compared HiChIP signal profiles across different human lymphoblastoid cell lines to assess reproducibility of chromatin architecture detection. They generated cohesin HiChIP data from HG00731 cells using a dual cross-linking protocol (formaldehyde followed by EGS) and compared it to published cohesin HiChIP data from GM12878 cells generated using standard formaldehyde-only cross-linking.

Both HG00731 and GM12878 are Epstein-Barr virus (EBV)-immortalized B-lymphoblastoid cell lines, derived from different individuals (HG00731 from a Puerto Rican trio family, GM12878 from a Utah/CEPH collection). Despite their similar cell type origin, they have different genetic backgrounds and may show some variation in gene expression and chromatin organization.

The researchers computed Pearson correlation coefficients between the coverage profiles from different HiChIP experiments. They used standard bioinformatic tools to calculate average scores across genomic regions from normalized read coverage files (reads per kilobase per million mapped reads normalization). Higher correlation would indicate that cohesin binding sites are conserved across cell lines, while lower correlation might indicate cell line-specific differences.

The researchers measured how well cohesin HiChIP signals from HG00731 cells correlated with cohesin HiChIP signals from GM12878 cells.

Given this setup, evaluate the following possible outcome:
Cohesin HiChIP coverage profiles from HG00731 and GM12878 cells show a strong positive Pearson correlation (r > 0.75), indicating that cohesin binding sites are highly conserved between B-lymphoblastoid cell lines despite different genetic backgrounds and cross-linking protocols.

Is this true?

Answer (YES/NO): NO